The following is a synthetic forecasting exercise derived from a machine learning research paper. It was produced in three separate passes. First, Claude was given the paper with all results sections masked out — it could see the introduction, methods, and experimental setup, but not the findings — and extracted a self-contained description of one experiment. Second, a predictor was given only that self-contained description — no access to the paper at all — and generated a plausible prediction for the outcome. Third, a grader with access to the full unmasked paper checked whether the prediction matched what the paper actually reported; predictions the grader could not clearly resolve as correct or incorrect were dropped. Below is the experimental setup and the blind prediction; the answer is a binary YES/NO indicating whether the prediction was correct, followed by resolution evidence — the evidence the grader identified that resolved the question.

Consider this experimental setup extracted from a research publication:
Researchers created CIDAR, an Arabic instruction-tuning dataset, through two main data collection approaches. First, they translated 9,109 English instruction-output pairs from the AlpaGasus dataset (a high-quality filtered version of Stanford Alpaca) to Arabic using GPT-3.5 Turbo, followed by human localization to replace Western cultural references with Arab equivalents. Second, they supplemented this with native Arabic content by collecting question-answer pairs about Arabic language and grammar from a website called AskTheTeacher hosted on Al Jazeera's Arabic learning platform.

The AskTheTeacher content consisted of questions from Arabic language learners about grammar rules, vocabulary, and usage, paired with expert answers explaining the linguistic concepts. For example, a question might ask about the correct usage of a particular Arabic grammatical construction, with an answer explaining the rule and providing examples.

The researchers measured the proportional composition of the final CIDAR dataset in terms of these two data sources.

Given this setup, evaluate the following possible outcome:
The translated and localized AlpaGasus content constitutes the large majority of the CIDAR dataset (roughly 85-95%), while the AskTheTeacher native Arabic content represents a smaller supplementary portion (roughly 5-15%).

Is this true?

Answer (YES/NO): YES